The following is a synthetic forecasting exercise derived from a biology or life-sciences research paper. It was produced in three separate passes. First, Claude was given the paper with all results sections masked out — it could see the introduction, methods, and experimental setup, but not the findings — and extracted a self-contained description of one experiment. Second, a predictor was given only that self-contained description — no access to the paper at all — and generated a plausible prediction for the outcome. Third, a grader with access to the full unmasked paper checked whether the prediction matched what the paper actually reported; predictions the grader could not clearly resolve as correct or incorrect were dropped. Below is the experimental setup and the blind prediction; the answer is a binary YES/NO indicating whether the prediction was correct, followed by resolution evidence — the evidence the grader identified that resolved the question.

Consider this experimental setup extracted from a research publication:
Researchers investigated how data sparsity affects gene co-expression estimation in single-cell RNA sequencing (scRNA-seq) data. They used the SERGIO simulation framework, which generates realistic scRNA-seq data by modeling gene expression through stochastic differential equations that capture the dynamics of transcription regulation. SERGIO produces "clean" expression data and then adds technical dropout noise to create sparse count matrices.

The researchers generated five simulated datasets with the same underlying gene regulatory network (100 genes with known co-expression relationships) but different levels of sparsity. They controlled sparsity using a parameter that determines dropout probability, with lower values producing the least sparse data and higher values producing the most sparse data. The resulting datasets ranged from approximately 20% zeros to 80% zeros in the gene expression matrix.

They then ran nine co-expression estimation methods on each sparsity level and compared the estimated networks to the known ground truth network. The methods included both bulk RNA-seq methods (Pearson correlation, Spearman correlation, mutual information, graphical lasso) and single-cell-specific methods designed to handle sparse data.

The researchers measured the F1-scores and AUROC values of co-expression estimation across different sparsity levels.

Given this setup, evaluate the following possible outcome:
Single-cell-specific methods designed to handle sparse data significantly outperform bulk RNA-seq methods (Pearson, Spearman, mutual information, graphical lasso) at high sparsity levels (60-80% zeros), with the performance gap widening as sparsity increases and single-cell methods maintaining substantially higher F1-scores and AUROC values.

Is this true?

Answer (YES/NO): NO